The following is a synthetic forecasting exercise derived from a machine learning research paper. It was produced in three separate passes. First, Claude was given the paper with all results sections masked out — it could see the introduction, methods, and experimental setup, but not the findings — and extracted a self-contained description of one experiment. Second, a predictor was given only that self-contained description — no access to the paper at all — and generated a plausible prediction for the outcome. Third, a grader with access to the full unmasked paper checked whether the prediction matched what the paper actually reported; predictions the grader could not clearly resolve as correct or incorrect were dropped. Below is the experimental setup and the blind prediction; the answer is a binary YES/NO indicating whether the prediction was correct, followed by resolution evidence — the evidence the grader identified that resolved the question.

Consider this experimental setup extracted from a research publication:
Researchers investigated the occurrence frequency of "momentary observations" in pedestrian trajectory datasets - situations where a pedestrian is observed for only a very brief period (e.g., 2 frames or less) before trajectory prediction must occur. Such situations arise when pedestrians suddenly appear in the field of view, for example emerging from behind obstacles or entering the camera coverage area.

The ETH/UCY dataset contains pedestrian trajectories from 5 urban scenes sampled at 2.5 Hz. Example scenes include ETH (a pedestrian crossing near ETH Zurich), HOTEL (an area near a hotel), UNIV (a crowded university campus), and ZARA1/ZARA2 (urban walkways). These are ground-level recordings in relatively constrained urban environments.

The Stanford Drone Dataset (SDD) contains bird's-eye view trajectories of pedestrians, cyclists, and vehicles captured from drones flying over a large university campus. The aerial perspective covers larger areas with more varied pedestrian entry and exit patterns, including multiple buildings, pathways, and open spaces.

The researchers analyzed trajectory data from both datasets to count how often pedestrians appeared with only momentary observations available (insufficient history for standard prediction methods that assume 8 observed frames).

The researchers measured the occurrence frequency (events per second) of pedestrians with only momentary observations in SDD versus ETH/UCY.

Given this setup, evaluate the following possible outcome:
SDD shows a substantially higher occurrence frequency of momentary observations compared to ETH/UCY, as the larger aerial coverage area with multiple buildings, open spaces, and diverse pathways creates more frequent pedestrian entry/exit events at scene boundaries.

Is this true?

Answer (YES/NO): YES